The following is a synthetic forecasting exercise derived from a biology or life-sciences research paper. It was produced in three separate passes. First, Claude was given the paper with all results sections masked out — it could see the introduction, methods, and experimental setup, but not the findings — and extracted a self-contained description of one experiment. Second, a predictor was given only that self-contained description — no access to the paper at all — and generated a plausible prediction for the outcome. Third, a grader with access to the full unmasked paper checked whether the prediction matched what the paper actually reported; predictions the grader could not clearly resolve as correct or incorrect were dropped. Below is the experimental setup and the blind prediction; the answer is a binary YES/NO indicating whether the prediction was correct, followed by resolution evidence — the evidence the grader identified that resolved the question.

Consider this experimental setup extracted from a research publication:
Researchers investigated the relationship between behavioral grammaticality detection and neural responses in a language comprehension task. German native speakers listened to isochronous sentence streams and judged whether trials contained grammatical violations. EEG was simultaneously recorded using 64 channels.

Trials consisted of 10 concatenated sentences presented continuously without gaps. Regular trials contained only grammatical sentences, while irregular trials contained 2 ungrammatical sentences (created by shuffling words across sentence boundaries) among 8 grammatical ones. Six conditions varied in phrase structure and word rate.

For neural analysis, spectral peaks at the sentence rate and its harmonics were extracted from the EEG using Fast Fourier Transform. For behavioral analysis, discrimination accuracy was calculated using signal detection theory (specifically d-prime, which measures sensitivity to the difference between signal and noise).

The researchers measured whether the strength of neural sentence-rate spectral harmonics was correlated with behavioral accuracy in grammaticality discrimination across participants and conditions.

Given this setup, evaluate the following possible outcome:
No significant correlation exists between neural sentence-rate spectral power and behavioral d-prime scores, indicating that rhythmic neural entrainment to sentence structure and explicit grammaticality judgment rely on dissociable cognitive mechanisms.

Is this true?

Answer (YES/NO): NO